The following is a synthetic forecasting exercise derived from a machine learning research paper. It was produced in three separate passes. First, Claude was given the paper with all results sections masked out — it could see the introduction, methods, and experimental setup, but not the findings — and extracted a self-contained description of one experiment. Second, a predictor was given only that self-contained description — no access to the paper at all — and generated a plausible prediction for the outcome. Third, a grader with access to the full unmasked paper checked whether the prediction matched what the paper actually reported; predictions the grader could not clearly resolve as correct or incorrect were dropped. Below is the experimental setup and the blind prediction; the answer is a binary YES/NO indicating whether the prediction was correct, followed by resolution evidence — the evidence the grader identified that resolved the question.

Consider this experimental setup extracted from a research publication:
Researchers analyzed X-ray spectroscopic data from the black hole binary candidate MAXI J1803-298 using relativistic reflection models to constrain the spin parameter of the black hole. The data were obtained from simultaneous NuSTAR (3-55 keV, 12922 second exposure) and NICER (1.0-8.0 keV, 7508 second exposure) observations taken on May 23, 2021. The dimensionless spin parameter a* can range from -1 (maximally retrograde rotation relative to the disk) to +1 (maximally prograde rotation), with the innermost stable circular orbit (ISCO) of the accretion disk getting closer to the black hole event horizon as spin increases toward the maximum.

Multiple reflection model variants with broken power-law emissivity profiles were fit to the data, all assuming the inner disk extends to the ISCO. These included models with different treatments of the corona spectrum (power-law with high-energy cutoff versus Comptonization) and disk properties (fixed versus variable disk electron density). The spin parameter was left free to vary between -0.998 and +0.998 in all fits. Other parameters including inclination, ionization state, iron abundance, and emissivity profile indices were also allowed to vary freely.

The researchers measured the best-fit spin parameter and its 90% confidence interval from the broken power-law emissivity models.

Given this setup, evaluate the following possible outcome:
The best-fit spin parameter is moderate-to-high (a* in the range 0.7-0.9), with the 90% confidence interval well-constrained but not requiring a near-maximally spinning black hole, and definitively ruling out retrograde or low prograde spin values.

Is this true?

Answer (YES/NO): NO